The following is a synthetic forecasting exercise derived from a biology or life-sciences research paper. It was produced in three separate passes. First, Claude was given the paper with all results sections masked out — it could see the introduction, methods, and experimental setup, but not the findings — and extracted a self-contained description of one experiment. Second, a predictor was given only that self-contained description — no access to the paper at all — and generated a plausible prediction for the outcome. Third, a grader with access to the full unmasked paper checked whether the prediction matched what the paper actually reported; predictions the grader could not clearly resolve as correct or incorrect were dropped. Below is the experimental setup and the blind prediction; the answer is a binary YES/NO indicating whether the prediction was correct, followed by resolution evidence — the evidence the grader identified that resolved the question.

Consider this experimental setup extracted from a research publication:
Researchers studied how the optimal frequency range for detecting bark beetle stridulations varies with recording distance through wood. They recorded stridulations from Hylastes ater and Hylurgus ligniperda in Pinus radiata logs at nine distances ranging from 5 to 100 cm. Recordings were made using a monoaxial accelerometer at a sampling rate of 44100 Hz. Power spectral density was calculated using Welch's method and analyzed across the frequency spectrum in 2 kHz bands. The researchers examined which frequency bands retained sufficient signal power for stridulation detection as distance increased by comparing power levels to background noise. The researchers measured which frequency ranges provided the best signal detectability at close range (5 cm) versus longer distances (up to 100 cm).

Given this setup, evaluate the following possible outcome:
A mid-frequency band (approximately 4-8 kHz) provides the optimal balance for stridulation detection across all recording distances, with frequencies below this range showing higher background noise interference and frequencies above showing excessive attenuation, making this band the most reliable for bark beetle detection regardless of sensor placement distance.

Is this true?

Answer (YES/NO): NO